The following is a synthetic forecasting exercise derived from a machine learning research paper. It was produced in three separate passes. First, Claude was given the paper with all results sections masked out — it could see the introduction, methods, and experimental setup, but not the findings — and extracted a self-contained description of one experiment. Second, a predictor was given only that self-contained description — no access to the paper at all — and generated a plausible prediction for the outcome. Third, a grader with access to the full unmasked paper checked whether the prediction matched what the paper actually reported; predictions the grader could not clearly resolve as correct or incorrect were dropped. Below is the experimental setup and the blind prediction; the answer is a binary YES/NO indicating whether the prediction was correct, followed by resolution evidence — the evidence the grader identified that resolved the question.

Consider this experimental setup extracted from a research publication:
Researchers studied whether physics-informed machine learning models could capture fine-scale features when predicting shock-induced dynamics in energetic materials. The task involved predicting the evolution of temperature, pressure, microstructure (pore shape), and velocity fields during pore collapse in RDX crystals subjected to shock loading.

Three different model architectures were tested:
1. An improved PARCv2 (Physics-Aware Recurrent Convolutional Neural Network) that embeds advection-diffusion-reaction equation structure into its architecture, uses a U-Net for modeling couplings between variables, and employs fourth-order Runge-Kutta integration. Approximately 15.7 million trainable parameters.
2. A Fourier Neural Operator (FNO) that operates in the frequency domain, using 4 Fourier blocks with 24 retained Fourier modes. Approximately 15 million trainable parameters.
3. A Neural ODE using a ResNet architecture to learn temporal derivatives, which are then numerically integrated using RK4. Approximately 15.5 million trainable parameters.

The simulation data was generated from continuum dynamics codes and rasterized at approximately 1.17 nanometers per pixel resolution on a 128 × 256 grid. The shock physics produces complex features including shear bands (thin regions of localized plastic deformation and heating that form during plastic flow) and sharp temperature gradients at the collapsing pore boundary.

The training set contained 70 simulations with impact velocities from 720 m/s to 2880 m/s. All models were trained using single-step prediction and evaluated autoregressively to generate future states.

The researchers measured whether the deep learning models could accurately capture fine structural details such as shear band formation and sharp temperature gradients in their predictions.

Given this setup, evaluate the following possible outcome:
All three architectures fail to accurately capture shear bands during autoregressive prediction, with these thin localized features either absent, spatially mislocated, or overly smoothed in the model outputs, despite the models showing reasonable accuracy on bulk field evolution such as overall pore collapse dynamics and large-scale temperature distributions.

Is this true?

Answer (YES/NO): NO